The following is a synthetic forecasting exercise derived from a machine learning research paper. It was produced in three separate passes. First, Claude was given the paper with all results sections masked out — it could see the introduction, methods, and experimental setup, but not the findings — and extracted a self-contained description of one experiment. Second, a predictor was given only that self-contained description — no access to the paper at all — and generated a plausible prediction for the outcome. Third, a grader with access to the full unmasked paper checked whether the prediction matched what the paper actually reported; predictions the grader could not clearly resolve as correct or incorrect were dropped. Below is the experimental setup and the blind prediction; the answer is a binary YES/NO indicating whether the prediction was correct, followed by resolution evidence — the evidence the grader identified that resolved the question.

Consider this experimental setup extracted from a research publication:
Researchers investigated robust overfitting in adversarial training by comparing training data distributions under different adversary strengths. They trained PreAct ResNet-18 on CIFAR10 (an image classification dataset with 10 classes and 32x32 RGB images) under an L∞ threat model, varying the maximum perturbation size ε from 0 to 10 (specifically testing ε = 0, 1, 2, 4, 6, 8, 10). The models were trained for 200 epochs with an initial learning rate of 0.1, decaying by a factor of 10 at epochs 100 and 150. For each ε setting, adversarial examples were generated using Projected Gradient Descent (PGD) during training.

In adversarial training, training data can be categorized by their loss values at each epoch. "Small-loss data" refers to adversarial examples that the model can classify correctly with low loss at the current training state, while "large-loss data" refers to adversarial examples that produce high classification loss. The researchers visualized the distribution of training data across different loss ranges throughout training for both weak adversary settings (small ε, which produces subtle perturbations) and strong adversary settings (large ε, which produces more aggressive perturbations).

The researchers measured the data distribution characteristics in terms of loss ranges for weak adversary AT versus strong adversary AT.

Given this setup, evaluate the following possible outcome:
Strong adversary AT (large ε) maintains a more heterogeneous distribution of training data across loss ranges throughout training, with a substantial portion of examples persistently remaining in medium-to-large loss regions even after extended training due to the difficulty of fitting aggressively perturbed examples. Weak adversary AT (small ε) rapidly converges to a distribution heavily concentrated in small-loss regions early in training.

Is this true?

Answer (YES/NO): YES